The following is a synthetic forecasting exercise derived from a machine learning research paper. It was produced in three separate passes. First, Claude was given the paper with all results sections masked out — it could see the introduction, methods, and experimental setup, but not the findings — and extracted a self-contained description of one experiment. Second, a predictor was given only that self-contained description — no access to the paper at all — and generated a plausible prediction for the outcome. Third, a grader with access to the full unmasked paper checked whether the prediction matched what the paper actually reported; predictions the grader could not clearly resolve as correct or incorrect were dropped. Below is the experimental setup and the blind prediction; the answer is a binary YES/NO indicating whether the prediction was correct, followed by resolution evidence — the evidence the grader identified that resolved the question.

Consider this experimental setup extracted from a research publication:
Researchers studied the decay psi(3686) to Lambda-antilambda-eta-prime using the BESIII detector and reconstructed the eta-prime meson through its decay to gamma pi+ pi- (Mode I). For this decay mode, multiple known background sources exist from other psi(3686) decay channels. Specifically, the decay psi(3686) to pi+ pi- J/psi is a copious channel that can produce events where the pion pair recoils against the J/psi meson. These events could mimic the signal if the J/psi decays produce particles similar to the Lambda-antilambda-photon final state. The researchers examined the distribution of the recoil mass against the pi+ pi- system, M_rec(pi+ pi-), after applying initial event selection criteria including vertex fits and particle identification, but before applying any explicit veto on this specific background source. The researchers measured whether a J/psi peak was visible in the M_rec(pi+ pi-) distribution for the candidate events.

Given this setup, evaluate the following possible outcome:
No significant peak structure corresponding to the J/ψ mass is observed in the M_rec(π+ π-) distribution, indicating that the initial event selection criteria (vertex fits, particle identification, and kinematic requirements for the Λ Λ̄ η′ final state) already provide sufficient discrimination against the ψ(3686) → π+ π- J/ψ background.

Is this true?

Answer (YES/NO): NO